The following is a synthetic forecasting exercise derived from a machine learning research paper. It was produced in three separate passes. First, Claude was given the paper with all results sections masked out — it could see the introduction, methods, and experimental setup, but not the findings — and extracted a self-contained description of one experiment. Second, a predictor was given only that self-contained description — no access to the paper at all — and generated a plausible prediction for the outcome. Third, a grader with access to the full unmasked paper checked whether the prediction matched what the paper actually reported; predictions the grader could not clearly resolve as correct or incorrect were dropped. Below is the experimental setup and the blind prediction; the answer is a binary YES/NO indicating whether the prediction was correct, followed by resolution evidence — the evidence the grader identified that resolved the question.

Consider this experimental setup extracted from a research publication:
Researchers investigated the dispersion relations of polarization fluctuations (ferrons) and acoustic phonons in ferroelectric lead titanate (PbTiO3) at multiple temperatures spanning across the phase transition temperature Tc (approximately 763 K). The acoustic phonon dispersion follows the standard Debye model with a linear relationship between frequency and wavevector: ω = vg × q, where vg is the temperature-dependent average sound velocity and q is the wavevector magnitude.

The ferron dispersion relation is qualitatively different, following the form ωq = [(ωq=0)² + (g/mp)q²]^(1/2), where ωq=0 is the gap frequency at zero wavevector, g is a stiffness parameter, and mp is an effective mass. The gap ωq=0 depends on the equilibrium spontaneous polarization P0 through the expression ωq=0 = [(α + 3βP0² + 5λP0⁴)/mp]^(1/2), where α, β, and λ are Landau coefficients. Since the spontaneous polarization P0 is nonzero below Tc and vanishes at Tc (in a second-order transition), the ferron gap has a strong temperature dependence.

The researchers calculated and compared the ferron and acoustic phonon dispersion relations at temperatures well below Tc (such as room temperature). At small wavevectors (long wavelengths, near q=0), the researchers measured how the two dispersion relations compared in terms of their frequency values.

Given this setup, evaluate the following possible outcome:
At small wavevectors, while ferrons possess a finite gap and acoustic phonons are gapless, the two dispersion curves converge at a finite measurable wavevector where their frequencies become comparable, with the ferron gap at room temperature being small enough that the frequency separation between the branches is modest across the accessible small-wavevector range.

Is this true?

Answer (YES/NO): NO